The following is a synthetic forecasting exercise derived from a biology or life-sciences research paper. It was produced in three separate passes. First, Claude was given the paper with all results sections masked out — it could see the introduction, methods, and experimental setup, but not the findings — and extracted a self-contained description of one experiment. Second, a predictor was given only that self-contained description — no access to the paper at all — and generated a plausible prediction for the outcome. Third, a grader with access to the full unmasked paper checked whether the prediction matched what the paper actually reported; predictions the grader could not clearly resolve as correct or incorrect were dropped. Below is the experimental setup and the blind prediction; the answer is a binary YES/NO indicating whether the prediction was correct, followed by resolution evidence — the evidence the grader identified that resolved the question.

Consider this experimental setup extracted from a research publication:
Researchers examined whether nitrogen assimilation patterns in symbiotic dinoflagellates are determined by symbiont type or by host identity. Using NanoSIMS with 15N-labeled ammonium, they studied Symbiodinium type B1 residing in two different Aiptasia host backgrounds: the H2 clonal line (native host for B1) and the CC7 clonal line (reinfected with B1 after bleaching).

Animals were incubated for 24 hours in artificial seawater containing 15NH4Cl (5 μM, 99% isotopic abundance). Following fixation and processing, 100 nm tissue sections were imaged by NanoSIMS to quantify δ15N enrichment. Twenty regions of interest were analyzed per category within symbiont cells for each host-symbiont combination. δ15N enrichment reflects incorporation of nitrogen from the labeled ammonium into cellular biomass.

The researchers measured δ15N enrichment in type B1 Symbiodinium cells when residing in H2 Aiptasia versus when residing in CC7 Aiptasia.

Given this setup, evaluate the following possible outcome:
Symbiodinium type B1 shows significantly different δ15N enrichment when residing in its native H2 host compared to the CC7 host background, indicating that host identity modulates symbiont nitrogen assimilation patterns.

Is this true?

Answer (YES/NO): NO